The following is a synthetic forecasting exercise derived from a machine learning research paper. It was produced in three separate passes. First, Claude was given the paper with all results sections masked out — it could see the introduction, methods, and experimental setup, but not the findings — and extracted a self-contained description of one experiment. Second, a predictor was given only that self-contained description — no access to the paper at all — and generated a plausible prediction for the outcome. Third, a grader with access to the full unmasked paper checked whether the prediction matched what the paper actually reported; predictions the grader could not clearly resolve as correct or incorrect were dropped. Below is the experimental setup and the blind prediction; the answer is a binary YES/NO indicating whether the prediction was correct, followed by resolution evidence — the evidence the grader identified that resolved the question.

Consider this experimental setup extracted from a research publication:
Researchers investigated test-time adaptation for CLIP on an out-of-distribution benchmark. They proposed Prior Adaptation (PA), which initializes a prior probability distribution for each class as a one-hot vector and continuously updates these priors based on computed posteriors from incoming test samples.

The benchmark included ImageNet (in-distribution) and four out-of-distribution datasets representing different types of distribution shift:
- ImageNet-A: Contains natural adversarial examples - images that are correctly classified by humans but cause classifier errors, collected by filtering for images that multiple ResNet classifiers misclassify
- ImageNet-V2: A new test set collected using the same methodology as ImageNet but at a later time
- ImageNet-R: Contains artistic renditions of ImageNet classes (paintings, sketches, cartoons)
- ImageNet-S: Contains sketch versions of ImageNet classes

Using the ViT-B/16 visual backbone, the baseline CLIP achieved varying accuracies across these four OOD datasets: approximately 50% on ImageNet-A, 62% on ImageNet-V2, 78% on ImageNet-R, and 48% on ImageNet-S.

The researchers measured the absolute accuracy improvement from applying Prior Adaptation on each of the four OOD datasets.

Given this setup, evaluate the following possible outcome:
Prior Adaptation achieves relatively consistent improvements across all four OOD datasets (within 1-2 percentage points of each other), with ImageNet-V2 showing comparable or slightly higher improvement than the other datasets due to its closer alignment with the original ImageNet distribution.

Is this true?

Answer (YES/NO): NO